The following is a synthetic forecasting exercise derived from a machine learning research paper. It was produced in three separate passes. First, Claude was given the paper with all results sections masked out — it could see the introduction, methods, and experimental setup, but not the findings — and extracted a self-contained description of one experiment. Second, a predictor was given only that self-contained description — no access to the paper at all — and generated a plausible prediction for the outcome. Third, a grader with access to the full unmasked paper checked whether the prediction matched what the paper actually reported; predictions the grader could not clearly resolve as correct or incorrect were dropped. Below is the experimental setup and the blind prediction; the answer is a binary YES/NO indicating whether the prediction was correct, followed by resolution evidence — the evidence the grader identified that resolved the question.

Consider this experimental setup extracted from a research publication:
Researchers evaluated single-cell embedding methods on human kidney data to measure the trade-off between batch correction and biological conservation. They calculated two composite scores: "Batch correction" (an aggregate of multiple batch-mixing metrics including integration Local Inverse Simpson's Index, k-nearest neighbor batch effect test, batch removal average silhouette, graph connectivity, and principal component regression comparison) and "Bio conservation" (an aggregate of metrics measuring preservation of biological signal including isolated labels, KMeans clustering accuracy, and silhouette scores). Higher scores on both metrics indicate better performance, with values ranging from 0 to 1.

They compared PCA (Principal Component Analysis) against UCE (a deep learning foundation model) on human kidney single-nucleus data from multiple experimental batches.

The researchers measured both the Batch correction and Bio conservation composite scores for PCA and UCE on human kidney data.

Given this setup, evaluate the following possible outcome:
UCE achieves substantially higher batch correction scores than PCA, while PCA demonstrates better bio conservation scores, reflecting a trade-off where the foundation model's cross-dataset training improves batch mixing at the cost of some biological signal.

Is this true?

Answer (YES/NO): YES